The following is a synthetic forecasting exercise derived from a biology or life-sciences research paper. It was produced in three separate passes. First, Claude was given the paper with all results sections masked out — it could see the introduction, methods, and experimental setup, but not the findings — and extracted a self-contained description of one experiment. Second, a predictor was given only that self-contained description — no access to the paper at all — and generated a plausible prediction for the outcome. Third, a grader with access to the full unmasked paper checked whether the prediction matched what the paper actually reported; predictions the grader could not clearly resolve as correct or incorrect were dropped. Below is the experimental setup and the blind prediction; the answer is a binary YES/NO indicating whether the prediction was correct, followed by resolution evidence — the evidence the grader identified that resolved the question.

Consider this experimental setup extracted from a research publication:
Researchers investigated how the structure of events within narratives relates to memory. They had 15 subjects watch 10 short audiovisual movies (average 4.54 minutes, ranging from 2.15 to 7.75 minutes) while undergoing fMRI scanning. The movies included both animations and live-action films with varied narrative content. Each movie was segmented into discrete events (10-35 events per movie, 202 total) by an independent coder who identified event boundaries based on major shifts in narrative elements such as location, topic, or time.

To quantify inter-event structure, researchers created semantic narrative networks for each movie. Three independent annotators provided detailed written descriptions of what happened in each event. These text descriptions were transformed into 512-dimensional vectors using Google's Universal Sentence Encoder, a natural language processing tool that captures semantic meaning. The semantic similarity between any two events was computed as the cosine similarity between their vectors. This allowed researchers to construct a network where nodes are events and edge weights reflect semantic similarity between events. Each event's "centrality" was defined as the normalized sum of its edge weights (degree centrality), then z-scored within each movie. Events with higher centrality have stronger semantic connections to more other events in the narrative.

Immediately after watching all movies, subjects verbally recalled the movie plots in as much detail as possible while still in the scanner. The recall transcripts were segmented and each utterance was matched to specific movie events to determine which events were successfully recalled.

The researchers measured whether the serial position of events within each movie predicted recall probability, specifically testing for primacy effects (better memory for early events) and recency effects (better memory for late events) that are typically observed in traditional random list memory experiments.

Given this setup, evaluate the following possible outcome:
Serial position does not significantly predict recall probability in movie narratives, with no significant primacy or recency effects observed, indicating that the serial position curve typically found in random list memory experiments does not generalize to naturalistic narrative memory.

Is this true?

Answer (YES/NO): YES